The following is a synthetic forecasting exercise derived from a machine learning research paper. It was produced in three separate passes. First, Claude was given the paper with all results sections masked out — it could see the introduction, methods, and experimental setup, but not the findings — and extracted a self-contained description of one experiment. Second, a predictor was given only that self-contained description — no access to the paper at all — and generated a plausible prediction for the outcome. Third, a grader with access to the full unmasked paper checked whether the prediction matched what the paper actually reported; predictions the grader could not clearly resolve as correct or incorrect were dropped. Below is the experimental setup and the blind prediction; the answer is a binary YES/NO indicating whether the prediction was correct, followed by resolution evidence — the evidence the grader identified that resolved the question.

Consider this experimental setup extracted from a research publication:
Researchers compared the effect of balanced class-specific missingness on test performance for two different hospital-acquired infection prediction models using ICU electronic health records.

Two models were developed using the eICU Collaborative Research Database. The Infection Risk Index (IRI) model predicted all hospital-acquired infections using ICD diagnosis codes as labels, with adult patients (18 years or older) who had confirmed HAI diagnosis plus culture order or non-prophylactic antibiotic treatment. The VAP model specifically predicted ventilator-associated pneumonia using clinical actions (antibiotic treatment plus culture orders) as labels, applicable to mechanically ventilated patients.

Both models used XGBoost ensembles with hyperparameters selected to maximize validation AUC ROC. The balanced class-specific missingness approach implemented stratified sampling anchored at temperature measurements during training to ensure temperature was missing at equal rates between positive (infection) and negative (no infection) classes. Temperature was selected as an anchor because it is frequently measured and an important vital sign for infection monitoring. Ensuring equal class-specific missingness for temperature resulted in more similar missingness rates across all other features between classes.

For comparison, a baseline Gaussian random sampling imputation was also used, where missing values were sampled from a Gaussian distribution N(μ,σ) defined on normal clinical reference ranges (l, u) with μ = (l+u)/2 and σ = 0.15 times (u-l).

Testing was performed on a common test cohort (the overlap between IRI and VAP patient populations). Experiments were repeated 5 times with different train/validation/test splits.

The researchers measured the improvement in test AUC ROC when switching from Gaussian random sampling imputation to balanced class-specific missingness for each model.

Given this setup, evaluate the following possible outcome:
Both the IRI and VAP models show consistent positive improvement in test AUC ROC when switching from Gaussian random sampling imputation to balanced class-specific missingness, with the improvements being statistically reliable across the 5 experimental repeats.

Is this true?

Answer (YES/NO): YES